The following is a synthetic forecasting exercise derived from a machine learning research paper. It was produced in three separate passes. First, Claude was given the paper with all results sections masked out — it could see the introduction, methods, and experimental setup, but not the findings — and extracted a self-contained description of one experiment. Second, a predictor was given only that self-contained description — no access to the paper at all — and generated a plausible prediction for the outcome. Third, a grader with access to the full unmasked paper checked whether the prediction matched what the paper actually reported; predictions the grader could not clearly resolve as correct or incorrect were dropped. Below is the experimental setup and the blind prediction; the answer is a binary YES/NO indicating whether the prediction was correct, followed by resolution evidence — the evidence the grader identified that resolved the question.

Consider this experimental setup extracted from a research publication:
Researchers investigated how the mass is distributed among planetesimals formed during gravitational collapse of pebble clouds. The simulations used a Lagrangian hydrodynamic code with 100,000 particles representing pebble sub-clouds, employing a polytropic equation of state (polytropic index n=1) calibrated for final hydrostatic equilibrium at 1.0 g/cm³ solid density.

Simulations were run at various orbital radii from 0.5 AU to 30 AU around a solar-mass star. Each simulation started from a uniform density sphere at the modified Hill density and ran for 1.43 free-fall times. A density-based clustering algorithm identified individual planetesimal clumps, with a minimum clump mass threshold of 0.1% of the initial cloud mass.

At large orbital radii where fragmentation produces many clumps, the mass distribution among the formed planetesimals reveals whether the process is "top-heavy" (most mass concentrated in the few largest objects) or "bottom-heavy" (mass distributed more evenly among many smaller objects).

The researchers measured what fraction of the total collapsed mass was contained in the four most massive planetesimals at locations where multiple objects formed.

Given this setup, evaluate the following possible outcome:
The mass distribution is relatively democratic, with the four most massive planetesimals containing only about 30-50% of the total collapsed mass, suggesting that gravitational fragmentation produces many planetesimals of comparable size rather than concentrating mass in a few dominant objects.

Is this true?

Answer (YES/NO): NO